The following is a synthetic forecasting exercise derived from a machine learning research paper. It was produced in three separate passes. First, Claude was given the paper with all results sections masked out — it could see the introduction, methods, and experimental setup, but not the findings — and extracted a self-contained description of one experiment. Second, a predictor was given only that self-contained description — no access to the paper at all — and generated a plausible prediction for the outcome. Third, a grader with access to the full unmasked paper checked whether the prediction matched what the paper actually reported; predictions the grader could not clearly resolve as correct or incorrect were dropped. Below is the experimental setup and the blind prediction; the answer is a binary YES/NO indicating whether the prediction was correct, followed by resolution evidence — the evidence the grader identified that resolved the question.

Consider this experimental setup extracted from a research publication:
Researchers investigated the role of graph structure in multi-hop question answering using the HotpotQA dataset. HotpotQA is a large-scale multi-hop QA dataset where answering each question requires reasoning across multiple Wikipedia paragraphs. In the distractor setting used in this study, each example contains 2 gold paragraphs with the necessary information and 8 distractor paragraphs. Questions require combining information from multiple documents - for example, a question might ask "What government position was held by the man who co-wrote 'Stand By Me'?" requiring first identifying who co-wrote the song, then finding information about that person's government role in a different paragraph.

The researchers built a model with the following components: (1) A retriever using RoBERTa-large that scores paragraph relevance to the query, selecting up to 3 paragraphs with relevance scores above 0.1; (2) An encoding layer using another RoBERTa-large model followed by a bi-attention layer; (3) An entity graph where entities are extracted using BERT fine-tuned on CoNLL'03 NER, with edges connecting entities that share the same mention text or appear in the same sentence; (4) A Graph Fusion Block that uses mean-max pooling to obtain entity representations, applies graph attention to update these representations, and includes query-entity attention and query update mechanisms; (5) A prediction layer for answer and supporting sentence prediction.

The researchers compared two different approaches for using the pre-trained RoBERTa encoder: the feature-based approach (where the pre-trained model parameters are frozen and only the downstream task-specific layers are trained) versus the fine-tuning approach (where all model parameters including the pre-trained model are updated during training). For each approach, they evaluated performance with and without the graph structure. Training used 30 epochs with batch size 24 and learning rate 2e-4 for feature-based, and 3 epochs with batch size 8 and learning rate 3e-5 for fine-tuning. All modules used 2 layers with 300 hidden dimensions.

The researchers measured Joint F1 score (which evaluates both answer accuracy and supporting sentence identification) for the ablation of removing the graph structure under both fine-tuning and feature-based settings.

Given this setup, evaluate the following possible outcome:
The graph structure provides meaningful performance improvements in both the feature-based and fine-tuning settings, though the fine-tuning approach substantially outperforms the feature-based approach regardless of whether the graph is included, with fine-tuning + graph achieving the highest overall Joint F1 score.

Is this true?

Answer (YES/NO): NO